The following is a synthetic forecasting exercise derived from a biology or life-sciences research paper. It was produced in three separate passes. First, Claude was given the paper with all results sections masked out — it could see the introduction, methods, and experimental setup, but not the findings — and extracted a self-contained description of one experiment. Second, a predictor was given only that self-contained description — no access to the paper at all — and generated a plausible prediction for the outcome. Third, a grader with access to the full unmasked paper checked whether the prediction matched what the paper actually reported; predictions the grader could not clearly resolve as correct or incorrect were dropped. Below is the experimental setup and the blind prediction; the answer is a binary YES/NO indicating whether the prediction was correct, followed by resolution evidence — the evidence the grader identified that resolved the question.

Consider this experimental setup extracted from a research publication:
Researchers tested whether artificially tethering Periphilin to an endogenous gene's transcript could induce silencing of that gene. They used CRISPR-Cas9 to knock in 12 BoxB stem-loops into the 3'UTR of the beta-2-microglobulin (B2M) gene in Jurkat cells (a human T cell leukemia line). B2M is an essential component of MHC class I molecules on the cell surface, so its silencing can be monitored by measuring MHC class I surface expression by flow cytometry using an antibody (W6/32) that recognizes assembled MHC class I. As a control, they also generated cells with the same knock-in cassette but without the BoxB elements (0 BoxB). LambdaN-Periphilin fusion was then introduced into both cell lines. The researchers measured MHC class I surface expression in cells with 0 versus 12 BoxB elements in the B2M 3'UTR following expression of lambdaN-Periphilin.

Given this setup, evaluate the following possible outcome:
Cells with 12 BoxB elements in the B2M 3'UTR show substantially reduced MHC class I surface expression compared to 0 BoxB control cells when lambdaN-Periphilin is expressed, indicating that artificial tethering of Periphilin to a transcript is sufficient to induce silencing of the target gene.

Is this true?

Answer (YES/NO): YES